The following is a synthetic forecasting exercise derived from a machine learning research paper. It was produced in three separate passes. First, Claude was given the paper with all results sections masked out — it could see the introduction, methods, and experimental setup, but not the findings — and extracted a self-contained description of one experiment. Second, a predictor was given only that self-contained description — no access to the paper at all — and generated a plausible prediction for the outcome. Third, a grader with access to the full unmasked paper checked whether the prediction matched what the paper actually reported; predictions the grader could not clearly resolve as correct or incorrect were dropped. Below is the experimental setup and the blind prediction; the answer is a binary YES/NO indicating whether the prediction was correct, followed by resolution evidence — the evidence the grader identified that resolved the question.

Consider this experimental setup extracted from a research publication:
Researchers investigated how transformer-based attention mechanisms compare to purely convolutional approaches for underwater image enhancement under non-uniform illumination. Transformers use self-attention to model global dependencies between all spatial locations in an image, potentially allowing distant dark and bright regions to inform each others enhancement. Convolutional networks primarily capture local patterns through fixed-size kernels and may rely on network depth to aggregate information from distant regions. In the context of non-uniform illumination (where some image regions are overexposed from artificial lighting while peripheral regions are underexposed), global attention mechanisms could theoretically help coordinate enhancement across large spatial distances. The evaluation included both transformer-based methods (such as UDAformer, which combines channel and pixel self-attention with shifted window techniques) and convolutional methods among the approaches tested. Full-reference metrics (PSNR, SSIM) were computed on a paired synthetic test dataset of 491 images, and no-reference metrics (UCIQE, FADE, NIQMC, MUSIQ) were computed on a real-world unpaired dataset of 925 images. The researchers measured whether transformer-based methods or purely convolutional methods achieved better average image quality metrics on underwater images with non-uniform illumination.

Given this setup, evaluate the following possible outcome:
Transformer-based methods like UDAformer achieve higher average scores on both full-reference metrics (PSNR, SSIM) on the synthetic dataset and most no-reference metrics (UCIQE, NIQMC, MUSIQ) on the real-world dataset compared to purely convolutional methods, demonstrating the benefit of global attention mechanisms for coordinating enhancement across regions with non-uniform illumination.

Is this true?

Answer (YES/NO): NO